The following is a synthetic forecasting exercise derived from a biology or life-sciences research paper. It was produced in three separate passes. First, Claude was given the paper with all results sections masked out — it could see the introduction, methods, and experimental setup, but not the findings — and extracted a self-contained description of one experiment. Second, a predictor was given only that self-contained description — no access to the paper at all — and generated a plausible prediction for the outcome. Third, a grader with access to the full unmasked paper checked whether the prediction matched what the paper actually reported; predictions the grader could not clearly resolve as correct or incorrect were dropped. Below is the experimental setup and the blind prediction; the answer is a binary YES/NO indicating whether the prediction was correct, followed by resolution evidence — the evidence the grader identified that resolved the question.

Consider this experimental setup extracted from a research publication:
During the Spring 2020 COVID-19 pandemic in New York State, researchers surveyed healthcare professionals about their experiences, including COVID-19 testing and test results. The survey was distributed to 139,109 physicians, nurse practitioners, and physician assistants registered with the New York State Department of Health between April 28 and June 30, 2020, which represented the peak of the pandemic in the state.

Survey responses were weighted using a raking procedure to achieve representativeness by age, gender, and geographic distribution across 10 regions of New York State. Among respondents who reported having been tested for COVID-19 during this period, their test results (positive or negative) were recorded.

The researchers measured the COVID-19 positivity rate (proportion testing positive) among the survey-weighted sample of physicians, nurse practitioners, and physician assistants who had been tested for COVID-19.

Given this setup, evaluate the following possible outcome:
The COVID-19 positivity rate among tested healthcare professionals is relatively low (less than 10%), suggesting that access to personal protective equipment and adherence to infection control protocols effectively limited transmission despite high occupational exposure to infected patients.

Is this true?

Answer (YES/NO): NO